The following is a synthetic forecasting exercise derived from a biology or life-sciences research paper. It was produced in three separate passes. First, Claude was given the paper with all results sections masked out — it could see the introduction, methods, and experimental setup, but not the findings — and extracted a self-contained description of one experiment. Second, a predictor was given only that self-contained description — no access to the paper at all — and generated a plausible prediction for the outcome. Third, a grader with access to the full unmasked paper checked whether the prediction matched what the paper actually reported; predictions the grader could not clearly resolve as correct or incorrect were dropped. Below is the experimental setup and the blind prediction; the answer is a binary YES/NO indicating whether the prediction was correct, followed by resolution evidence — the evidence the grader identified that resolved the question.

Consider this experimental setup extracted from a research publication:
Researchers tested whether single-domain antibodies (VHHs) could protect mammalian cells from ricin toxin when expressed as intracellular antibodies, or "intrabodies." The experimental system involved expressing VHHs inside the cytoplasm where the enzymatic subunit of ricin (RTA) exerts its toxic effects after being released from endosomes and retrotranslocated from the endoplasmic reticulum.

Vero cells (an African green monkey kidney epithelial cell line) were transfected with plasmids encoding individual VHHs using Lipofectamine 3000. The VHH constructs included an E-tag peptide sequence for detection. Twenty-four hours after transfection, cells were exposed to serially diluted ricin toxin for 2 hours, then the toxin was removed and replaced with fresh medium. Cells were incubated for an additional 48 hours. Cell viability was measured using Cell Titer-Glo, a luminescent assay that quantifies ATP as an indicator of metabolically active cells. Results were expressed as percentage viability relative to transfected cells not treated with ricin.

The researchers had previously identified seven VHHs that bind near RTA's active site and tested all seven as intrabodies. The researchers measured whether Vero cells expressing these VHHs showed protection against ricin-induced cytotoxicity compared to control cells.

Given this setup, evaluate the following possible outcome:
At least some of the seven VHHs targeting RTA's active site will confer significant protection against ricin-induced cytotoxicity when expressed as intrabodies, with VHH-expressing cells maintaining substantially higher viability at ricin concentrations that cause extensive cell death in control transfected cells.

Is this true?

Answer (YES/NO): YES